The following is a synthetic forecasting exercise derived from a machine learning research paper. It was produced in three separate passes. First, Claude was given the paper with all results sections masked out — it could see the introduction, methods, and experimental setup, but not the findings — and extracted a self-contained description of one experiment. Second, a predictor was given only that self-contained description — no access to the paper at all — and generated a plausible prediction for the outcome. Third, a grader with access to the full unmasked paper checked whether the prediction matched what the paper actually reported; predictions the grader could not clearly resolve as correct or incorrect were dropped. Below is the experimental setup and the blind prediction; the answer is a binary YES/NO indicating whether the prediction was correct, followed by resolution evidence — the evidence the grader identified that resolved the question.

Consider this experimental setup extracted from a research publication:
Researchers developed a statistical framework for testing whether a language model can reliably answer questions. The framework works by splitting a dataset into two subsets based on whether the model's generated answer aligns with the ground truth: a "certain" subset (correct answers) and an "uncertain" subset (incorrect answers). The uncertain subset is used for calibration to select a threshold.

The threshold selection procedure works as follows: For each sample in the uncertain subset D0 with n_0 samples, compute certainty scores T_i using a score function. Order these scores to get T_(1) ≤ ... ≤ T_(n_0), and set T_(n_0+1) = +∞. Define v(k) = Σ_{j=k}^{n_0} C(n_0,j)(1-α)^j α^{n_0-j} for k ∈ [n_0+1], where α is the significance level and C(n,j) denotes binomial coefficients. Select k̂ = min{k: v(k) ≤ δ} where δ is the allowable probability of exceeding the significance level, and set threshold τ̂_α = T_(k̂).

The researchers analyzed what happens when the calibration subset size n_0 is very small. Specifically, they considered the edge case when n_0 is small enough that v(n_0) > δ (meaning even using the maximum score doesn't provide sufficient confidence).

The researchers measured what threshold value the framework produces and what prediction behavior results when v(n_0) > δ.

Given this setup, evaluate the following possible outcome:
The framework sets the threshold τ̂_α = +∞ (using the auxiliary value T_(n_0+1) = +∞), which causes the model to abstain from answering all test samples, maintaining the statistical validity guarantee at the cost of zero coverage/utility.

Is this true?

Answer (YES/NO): YES